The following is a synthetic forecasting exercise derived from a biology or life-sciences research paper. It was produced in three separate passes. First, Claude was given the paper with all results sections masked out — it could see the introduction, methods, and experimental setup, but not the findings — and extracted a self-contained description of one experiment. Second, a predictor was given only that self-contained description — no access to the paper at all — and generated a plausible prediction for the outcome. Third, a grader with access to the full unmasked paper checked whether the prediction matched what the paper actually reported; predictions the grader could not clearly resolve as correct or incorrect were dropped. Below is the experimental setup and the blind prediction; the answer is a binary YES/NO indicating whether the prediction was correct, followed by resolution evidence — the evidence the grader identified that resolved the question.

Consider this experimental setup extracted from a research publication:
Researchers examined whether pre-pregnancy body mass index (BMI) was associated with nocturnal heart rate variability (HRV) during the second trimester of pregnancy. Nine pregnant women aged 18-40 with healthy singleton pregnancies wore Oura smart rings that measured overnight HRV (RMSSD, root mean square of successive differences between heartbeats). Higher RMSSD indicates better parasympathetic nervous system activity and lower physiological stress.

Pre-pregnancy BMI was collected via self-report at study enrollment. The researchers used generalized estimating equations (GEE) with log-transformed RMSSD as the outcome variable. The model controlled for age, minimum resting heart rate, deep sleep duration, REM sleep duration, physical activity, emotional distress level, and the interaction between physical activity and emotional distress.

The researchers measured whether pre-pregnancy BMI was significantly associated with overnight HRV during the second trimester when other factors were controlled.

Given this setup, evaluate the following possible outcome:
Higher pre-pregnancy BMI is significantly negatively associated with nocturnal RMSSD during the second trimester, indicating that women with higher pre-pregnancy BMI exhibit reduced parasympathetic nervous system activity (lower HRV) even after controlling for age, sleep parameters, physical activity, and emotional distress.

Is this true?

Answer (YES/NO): YES